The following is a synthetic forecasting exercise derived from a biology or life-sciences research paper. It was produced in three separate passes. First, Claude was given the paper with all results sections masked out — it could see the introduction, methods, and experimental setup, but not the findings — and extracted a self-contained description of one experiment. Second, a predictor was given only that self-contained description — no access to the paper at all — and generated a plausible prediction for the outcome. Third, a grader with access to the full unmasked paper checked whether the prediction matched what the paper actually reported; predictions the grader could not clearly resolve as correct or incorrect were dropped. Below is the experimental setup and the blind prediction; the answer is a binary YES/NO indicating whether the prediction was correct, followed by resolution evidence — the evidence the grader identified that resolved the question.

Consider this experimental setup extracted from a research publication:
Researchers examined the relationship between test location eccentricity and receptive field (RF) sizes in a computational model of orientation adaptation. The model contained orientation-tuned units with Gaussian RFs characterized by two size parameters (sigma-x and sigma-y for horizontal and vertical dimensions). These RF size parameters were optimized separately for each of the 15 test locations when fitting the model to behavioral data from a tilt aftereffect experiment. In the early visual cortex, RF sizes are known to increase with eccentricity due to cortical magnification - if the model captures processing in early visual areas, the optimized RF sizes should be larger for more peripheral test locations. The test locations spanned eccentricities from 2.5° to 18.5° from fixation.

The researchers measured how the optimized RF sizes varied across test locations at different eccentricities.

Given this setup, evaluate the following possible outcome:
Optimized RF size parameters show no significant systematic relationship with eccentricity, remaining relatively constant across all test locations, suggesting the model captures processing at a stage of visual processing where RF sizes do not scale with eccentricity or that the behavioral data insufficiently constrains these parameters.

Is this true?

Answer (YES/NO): YES